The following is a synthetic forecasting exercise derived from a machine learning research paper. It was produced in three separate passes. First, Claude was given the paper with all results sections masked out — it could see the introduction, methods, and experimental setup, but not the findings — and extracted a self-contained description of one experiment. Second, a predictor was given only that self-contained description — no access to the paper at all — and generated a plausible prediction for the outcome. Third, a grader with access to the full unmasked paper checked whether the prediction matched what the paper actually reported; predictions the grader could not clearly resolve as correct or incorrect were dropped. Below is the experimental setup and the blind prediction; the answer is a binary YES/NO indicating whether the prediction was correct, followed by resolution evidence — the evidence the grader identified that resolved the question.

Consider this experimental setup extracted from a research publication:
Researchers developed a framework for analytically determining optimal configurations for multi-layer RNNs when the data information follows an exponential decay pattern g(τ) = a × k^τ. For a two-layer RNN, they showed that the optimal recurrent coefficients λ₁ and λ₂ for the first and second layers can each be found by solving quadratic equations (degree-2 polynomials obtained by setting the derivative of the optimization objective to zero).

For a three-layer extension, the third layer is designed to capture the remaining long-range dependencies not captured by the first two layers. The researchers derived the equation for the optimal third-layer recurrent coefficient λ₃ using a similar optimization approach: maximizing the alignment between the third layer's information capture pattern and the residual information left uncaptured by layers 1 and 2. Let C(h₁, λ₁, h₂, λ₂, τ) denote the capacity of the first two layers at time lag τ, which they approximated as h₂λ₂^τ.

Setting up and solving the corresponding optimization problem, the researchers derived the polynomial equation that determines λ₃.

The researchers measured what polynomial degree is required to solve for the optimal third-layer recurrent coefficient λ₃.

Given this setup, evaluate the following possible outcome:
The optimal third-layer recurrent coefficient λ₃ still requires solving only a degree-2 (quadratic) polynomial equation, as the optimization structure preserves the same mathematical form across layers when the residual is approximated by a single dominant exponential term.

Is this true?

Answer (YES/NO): NO